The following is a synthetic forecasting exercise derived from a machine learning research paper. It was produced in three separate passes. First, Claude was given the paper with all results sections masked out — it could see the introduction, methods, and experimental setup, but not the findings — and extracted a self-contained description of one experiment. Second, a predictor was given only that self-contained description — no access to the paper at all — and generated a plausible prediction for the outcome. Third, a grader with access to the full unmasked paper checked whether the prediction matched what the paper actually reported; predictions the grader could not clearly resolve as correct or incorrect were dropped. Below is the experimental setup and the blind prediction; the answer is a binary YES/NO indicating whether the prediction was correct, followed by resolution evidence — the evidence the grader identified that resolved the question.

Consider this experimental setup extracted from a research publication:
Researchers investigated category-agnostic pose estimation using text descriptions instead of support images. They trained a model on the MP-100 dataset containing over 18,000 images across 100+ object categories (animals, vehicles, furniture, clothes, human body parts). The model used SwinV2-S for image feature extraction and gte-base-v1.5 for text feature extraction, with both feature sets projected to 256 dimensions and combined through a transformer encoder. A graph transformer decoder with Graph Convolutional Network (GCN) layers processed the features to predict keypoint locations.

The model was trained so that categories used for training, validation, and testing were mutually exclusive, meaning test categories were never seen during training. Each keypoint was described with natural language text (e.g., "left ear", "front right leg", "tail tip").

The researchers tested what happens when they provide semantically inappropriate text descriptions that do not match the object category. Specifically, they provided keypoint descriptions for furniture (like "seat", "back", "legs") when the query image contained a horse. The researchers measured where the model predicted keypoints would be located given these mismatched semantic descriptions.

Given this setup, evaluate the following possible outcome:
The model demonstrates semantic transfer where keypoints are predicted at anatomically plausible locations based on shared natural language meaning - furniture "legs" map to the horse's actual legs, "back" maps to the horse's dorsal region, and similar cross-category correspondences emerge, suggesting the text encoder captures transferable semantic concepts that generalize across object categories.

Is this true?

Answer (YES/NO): NO